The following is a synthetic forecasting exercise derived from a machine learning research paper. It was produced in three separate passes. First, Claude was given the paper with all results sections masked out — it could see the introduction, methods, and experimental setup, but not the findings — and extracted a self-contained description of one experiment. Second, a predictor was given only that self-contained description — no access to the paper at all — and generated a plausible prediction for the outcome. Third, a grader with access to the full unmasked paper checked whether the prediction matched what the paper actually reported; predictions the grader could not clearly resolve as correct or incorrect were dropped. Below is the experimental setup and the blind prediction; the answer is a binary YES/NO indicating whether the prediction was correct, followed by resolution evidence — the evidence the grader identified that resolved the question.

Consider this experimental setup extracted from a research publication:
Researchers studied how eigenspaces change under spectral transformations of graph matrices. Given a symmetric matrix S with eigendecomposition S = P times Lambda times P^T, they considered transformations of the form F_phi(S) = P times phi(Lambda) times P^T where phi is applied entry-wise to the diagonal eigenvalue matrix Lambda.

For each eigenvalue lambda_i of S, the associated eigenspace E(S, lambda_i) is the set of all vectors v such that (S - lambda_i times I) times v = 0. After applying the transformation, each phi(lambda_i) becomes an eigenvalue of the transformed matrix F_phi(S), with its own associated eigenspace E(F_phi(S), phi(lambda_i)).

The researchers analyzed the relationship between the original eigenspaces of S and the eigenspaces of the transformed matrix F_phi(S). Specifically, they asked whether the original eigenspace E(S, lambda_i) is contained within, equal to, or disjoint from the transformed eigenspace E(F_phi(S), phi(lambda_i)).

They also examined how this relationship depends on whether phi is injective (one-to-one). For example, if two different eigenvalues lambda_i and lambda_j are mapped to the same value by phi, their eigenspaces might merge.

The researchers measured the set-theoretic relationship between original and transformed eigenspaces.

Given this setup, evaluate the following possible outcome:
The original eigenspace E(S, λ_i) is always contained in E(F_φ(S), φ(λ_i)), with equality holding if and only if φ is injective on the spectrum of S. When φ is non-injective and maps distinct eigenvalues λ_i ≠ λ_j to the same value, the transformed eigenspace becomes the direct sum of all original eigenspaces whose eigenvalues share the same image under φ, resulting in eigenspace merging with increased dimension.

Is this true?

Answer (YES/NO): NO